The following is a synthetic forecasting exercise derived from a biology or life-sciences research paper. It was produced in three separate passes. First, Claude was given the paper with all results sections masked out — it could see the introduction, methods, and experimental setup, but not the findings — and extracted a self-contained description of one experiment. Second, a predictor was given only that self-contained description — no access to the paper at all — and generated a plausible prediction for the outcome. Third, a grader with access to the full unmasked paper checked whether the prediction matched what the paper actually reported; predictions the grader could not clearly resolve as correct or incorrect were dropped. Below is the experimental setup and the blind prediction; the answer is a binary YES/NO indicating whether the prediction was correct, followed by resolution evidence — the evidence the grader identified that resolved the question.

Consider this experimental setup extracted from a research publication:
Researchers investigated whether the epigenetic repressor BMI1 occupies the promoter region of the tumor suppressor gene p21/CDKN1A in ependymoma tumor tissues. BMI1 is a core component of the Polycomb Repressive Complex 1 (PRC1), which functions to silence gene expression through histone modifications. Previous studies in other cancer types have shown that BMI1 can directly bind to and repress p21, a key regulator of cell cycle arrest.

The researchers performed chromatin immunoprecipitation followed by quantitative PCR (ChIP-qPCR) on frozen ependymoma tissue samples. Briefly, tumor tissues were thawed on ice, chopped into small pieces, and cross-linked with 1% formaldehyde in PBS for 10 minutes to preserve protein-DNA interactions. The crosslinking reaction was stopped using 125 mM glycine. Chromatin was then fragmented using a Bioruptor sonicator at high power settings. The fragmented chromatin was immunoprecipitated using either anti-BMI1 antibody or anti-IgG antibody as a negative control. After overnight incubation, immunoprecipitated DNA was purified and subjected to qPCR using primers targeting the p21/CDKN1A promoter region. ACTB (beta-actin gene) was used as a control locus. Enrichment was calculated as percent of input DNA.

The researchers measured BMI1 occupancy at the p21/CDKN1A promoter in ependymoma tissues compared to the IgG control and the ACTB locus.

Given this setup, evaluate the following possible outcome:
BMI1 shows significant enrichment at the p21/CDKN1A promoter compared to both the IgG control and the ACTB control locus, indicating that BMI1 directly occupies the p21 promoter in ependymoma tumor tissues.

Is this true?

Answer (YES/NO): YES